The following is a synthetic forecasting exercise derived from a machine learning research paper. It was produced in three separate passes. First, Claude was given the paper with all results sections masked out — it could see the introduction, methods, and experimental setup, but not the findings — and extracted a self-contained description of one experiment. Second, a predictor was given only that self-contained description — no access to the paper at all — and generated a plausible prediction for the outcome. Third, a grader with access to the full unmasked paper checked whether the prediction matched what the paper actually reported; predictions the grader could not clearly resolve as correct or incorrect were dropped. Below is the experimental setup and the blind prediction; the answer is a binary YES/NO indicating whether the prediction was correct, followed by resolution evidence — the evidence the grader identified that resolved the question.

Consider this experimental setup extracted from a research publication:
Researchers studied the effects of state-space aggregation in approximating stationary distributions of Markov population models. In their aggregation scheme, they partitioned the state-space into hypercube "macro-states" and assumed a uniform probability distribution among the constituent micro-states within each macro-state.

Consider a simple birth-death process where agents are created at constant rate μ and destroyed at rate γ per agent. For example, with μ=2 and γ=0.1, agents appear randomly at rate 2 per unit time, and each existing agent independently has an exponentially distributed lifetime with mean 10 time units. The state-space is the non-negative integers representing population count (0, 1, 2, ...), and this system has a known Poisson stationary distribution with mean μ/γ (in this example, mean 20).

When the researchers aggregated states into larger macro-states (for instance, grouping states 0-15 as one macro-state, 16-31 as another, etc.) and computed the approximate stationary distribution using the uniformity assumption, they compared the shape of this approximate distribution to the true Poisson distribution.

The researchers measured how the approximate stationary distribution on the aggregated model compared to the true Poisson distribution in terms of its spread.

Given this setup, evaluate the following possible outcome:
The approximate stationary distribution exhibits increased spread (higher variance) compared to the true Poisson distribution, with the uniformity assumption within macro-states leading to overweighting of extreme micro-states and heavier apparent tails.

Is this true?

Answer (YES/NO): YES